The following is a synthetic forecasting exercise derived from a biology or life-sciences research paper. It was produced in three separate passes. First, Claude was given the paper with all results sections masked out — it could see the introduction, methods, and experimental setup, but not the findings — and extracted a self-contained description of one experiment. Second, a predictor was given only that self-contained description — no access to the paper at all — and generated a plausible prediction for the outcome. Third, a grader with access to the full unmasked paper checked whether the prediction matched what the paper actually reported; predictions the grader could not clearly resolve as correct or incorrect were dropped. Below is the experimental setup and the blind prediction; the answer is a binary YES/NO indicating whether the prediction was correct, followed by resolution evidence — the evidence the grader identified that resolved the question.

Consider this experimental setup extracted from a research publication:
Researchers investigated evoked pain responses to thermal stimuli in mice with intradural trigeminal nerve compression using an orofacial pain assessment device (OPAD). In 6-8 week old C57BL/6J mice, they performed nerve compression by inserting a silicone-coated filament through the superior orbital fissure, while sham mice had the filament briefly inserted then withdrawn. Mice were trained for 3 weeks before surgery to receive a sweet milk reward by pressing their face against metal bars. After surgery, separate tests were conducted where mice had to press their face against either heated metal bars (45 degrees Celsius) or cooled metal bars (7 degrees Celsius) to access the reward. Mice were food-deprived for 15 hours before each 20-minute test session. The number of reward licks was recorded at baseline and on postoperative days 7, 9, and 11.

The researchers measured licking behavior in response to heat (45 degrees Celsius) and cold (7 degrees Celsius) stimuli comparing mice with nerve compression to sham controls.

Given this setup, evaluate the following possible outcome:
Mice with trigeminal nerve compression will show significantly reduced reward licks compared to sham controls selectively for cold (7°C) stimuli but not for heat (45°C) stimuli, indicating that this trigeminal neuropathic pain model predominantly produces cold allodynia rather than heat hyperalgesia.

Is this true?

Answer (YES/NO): NO